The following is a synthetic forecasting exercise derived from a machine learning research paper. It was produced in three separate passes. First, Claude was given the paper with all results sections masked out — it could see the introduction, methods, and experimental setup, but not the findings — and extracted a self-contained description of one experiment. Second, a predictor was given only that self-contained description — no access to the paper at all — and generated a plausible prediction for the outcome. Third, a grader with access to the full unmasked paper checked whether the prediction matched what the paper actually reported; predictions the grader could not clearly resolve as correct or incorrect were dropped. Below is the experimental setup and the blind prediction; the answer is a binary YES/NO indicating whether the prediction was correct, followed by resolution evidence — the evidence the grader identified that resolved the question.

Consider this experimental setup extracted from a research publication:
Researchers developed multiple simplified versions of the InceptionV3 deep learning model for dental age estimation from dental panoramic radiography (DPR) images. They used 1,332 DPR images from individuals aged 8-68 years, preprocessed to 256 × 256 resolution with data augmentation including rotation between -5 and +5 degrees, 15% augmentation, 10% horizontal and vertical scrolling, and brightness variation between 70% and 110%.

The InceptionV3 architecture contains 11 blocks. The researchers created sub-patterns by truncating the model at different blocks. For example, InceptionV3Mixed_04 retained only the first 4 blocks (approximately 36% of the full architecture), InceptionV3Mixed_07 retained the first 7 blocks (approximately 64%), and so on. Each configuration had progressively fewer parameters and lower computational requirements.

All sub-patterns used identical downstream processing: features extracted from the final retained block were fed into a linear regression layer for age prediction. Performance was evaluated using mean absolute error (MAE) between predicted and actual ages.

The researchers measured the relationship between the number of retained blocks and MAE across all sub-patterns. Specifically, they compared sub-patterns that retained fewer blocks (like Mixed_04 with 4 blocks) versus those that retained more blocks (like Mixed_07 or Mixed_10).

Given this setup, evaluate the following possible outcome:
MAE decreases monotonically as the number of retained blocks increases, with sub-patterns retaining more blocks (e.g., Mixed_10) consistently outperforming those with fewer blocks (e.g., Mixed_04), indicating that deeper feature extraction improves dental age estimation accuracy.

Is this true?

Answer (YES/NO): NO